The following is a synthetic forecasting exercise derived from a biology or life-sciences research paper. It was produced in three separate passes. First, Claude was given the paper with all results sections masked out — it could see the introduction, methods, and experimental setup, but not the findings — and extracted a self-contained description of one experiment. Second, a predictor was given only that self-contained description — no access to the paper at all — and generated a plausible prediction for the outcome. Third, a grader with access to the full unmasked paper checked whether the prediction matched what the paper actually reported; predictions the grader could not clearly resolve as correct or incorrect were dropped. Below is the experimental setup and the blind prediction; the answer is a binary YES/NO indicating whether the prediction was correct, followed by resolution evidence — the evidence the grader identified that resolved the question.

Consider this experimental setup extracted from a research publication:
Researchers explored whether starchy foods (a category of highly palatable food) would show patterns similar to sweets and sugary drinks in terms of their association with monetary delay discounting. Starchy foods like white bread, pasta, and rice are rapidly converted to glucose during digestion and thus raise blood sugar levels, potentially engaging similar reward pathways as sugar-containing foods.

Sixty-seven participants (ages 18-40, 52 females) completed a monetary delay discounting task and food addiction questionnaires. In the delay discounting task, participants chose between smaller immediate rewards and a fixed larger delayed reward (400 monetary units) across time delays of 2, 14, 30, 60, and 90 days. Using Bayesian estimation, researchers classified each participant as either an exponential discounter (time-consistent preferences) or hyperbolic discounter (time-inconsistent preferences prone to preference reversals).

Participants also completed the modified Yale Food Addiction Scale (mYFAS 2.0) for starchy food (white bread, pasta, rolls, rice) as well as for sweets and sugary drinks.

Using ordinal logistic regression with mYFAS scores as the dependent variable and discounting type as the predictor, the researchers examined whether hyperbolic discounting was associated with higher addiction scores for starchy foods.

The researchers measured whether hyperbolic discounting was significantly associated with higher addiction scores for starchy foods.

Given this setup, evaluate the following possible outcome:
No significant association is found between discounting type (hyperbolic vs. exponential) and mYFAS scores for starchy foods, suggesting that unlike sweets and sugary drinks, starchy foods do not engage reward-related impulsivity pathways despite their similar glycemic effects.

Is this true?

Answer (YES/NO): YES